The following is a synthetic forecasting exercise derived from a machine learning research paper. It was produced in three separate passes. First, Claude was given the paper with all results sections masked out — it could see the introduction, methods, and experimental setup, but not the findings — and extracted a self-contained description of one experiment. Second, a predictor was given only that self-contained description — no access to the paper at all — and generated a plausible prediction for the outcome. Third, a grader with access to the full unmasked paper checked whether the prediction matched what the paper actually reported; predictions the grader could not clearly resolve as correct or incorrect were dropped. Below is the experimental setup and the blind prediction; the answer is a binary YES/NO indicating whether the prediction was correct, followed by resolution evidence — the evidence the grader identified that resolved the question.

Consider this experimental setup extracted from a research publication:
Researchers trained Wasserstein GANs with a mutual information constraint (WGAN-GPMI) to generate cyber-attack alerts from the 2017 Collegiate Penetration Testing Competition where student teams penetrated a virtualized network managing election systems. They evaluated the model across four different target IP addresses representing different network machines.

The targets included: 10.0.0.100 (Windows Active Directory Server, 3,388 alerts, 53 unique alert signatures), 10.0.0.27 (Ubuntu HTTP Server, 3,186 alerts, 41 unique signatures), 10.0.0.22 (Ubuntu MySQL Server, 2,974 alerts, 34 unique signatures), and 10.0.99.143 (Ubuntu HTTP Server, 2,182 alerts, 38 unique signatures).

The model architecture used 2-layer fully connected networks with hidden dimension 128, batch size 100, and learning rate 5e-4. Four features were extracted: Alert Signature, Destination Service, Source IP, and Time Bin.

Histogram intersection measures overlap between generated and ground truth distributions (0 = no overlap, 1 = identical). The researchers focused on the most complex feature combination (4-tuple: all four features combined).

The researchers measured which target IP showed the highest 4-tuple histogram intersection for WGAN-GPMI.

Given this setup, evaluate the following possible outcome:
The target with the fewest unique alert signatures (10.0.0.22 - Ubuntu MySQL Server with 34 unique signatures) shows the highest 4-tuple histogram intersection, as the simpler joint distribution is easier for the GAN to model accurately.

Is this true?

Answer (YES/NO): NO